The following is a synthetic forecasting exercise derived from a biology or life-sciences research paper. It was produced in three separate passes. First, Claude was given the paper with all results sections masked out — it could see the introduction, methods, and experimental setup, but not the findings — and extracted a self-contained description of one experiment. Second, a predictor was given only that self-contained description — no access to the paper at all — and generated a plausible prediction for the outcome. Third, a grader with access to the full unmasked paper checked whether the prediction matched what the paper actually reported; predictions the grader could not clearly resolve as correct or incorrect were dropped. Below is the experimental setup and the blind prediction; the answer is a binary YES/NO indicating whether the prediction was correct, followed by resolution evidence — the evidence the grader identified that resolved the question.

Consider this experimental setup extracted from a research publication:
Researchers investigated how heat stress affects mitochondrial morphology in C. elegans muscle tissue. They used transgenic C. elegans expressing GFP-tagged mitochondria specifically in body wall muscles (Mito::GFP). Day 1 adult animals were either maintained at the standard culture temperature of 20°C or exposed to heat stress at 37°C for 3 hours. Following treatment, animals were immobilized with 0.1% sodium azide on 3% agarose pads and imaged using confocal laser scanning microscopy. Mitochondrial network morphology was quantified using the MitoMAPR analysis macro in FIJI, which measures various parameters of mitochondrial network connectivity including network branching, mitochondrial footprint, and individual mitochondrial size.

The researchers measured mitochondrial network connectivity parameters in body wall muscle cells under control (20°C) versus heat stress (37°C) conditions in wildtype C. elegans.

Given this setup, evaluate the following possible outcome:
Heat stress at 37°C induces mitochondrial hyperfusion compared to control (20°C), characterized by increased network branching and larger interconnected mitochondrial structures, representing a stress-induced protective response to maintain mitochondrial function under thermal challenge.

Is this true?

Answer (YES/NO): NO